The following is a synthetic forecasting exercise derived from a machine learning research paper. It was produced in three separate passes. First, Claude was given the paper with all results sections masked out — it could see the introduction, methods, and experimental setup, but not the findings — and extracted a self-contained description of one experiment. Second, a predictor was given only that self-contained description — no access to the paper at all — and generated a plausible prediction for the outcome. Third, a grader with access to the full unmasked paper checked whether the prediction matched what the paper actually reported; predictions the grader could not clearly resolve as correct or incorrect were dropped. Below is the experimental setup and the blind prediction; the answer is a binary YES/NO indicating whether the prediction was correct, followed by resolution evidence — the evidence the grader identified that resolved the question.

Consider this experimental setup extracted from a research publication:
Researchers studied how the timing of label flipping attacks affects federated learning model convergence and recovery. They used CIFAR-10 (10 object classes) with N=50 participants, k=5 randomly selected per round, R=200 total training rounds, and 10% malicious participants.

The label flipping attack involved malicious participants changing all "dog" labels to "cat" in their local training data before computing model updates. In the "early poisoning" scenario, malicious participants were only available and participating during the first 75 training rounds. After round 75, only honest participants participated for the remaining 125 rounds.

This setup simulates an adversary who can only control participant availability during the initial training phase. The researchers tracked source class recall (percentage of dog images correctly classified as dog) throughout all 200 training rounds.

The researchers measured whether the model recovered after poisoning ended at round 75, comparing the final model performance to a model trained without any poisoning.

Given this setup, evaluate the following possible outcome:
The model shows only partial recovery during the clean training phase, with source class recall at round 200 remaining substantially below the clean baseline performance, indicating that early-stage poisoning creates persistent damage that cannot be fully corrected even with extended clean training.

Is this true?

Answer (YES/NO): NO